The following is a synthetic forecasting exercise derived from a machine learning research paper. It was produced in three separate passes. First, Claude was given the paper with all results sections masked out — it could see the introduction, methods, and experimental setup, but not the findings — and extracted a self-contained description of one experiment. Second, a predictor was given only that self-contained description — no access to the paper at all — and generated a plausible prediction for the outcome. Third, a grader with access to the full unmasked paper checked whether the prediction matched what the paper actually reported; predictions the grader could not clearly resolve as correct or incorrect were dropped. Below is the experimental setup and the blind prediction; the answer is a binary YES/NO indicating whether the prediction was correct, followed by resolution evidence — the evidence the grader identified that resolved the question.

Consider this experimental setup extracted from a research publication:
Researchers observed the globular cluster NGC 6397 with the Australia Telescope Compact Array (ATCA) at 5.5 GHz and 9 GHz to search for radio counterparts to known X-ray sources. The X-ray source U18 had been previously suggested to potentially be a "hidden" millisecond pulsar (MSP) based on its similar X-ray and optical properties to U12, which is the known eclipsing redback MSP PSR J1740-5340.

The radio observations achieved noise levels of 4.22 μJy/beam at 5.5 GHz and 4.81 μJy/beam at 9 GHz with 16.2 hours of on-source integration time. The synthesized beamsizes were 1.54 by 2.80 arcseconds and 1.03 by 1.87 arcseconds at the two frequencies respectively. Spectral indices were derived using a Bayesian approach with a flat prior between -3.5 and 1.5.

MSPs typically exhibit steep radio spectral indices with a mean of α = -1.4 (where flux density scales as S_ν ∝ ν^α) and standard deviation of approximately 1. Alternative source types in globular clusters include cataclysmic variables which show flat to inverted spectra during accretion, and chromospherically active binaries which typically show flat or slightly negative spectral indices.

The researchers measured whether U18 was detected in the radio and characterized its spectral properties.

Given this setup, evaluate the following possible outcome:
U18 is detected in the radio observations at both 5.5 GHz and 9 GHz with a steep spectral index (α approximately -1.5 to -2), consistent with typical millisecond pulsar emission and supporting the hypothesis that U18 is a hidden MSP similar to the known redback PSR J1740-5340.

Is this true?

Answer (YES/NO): YES